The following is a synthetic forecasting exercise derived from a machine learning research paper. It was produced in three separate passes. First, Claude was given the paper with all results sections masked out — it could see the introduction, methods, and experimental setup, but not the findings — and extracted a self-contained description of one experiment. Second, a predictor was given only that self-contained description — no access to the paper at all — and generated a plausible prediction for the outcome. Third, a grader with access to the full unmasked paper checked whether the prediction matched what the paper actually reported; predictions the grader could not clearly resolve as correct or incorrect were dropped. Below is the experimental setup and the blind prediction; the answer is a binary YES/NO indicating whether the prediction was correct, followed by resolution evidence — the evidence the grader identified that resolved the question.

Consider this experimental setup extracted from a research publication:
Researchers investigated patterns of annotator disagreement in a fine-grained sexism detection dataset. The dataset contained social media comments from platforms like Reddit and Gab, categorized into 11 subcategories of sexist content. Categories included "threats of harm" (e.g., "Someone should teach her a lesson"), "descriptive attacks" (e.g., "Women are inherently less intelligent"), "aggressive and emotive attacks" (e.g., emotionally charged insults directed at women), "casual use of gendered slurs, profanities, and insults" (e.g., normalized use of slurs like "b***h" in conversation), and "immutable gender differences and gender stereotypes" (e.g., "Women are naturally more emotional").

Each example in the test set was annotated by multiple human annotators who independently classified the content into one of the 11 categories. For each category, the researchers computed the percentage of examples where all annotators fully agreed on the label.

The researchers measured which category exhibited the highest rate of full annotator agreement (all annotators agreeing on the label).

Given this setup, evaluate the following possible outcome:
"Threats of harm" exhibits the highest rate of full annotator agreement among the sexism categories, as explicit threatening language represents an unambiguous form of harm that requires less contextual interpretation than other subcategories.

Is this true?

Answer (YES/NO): NO